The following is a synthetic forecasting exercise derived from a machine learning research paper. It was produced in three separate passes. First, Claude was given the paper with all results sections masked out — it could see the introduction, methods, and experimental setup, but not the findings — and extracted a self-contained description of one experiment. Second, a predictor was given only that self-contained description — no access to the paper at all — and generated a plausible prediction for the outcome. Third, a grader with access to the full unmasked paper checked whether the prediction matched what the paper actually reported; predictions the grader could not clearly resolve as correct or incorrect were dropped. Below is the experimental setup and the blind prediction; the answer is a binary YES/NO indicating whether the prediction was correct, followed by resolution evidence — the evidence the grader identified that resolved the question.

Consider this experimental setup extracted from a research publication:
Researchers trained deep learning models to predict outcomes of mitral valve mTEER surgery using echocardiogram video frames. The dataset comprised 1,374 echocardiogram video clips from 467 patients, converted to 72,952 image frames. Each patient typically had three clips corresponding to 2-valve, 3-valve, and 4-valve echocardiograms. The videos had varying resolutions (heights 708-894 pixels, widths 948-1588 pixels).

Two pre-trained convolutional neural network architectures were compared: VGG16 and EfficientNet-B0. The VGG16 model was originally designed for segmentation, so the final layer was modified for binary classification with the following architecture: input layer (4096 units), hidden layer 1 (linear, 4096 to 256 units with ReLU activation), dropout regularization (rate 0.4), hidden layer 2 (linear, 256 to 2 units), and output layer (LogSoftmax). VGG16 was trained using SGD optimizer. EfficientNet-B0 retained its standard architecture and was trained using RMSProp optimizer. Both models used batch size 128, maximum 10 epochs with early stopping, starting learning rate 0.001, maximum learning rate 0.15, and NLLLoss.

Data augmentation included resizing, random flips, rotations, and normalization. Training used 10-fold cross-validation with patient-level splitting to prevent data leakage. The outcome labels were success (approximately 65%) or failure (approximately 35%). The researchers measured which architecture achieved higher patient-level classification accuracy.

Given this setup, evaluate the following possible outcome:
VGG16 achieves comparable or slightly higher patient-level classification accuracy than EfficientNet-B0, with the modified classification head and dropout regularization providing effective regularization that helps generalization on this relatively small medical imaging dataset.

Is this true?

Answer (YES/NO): YES